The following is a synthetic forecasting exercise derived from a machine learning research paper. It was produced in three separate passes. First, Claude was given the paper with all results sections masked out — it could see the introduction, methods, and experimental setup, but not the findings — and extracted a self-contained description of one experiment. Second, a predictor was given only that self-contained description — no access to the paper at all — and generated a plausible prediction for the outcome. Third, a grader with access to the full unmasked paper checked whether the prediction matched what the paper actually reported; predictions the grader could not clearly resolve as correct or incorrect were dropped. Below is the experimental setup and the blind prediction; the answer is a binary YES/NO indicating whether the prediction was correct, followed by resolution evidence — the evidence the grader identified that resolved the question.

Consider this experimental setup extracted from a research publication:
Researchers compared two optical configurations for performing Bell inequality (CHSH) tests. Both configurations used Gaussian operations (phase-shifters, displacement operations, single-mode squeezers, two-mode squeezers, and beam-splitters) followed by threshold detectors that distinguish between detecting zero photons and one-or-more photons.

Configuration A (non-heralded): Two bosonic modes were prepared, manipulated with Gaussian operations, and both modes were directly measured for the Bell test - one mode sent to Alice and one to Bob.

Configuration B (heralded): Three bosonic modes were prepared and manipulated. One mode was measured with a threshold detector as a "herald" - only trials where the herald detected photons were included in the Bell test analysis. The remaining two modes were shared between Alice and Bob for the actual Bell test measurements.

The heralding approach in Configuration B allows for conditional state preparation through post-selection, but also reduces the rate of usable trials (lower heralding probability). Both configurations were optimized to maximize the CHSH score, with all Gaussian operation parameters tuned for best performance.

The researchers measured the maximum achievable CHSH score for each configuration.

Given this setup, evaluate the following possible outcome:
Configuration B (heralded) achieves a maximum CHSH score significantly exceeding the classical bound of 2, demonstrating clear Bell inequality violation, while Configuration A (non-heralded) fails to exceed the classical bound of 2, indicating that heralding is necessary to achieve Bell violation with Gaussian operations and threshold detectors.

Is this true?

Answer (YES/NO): NO